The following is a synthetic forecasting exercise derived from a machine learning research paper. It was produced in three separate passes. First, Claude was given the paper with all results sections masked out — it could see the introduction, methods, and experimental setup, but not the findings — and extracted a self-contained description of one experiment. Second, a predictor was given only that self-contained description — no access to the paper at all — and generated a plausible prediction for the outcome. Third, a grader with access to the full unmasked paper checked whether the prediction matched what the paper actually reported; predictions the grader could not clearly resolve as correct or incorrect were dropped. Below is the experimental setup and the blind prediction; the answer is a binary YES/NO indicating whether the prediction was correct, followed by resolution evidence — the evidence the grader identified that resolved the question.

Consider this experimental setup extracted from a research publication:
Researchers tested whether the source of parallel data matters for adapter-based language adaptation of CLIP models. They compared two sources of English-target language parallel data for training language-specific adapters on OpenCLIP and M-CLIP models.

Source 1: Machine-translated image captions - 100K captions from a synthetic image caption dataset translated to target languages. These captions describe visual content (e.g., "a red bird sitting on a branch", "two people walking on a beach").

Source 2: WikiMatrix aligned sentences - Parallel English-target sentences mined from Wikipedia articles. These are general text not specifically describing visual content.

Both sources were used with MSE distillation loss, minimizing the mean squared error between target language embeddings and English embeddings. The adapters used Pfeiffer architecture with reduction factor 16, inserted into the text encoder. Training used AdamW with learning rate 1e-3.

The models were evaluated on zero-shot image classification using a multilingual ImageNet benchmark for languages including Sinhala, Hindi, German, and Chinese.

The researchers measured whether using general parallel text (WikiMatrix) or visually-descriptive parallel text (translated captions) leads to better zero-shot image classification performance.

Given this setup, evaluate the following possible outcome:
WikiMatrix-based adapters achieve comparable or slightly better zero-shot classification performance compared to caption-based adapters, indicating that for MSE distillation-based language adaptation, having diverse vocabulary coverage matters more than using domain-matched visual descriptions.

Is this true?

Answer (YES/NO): NO